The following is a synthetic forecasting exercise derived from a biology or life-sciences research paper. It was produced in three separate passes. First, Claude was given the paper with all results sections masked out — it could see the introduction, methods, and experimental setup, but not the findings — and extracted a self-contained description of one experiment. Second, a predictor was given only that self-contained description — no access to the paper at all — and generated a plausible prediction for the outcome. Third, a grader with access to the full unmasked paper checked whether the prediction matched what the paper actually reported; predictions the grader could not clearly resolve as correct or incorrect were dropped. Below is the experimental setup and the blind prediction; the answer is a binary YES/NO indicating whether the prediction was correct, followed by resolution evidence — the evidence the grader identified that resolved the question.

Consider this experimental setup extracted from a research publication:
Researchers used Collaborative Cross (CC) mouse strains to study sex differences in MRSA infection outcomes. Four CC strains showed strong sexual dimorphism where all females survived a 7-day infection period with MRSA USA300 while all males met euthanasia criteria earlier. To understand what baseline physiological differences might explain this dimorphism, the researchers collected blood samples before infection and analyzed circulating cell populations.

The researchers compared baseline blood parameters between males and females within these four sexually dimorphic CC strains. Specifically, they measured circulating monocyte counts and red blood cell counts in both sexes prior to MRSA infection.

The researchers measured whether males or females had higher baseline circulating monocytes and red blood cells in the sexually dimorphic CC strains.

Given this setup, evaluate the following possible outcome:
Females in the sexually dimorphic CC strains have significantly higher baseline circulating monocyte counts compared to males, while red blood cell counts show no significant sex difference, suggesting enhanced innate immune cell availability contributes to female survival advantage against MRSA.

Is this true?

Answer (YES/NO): NO